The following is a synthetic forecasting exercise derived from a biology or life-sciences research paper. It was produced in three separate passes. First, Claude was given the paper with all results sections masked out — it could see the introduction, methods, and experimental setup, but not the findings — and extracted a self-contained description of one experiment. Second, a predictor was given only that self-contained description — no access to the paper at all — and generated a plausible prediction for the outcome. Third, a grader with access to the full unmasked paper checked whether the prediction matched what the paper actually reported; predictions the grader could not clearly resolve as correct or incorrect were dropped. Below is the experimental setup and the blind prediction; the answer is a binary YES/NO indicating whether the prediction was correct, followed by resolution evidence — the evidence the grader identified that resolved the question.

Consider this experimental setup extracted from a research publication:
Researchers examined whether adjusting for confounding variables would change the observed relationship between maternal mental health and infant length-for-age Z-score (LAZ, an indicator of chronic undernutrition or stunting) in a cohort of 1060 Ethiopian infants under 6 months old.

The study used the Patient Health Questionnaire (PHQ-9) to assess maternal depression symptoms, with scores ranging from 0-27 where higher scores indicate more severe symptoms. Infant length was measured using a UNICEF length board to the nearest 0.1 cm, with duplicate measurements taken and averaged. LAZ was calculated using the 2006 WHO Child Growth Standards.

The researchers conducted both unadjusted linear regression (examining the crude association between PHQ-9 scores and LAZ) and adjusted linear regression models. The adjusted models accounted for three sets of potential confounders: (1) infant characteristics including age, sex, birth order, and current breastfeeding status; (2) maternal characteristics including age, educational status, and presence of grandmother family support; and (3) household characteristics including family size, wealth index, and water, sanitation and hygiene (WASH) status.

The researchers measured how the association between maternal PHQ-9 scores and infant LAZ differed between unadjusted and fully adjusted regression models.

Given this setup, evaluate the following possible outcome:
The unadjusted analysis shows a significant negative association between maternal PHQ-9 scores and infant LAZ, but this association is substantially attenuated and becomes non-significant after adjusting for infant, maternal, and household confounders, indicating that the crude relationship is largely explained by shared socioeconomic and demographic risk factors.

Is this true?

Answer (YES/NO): NO